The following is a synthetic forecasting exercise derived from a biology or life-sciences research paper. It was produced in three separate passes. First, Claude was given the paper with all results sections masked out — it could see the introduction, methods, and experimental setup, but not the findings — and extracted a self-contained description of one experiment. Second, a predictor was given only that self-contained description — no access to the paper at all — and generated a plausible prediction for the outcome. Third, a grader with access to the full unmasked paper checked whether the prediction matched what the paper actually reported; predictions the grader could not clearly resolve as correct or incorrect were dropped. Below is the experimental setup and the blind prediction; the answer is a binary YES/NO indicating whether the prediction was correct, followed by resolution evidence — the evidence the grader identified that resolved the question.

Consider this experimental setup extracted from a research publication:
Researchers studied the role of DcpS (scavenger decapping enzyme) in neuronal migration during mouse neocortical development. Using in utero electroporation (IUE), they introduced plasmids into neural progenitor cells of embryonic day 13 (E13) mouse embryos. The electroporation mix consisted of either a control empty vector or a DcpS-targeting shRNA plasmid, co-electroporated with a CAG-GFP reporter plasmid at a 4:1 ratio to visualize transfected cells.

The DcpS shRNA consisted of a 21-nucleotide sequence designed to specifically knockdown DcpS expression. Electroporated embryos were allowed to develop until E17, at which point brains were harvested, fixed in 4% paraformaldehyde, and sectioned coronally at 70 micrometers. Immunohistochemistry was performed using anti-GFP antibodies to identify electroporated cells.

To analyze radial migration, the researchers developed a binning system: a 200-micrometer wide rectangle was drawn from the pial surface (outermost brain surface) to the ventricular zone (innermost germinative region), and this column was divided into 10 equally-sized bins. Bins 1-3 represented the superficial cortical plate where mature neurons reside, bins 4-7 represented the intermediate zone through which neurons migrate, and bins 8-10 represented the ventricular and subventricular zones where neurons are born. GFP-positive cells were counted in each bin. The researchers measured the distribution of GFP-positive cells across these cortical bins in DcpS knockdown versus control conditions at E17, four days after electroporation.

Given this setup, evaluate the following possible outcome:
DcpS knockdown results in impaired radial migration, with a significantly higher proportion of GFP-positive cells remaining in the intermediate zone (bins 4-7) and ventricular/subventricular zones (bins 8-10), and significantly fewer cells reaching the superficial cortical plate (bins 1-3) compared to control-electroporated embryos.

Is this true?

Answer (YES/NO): NO